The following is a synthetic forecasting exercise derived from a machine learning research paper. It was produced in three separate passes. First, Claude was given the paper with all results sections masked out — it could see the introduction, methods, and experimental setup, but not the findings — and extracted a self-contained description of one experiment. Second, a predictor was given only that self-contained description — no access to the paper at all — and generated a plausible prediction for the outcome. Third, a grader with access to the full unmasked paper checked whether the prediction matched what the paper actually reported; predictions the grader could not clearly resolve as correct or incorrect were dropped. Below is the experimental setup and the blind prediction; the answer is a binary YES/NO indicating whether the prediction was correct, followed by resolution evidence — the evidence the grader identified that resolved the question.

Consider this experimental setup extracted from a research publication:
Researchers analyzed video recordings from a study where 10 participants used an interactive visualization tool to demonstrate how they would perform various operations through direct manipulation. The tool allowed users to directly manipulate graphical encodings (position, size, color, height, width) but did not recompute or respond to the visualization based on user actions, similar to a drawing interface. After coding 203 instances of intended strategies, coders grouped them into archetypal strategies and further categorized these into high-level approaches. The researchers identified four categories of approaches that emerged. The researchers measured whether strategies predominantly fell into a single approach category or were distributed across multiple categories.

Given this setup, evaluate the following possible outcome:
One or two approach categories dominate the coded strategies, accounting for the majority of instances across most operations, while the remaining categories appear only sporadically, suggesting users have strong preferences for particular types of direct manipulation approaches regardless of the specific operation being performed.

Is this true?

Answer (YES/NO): YES